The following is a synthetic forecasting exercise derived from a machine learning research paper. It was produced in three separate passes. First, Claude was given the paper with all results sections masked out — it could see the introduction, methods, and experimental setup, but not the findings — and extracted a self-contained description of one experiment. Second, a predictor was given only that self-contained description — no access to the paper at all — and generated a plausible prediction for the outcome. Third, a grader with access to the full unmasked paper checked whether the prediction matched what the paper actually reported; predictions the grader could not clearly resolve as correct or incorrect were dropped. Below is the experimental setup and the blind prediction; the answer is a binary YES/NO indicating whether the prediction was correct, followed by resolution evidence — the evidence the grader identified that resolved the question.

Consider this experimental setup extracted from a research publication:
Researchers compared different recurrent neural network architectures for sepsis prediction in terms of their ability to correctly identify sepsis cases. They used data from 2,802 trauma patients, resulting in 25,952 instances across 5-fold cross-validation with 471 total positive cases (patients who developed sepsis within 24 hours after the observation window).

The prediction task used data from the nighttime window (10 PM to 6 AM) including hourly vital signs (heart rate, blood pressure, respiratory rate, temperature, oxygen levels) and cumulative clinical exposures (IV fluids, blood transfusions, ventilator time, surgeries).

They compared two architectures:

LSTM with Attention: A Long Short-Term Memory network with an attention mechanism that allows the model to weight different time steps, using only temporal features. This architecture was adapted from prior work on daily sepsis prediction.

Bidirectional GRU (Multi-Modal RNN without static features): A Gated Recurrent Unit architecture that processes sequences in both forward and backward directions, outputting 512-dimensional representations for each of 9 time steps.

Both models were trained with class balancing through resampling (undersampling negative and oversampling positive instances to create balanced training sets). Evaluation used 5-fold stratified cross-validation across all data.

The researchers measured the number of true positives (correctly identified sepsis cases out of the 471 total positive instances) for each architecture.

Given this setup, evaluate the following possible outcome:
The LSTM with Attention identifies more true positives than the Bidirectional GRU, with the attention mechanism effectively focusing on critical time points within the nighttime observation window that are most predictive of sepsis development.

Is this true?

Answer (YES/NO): YES